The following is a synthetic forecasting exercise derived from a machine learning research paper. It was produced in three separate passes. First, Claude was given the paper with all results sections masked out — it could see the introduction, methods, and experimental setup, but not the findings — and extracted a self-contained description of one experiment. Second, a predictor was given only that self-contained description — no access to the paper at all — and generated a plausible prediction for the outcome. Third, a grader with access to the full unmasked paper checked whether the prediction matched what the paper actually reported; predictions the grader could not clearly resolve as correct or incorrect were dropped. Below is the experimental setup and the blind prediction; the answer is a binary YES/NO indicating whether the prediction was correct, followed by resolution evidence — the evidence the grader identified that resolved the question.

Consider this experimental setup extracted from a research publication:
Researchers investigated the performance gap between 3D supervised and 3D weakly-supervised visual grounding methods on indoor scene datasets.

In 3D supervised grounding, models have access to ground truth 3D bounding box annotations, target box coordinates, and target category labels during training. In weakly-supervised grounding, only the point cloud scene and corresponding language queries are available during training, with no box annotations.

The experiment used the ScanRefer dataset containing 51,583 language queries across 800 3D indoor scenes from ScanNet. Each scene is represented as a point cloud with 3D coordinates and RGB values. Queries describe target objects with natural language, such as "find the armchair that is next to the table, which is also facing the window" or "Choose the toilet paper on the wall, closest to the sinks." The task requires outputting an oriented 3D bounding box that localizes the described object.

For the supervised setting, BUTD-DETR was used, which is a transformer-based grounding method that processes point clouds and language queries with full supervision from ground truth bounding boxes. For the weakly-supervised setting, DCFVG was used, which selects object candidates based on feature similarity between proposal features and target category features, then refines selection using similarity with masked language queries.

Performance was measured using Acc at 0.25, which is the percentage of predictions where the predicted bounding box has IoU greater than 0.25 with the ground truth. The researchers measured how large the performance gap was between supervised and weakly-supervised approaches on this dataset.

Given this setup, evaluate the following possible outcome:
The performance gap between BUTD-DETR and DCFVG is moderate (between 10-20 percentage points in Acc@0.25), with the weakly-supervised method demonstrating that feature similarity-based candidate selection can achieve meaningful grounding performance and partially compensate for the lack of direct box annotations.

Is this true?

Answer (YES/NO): NO